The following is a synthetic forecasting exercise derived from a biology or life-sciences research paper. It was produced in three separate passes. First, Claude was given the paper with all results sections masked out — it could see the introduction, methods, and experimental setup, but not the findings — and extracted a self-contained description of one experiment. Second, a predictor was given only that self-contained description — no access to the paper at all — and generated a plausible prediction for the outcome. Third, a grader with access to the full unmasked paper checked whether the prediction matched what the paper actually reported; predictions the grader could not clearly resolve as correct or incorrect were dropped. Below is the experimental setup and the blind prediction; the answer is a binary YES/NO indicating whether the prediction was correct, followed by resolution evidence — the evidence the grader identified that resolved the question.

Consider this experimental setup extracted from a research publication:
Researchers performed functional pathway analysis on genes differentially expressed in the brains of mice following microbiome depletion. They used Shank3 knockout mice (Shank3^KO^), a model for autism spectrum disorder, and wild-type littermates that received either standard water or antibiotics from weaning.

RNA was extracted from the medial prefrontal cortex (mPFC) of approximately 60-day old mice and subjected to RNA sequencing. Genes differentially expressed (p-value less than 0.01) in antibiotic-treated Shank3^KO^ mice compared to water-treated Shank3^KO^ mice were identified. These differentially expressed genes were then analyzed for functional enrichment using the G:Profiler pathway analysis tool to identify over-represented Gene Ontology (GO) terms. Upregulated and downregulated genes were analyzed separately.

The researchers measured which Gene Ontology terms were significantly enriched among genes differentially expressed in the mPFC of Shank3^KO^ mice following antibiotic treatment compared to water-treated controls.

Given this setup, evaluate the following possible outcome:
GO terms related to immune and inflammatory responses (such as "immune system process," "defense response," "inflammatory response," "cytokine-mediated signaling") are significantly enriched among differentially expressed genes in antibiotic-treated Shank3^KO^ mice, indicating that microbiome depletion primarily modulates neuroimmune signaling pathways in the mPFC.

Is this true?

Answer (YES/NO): NO